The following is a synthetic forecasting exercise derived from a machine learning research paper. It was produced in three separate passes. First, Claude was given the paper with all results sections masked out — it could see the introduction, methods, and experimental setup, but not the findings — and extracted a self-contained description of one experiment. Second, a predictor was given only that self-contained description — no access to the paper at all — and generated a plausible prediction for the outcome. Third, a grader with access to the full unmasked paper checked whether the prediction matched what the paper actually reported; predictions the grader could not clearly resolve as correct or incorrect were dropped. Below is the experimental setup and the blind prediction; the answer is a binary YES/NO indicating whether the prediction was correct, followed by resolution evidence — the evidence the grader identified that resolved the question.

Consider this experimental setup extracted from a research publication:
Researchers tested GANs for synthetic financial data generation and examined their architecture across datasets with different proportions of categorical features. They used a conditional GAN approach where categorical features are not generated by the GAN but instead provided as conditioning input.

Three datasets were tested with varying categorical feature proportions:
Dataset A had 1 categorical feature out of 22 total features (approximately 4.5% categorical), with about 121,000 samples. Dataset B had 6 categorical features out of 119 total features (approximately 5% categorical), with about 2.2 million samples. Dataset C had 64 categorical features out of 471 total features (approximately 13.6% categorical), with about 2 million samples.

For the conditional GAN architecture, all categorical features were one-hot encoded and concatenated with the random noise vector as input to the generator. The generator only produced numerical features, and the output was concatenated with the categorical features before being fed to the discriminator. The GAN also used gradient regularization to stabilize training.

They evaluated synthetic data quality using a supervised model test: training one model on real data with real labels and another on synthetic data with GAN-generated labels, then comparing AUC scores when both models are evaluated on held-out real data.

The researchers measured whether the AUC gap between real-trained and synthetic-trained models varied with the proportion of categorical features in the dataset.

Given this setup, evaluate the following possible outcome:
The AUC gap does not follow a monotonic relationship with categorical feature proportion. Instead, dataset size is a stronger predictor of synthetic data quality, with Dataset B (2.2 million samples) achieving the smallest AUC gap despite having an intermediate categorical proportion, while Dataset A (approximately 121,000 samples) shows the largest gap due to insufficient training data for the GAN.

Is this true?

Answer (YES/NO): NO